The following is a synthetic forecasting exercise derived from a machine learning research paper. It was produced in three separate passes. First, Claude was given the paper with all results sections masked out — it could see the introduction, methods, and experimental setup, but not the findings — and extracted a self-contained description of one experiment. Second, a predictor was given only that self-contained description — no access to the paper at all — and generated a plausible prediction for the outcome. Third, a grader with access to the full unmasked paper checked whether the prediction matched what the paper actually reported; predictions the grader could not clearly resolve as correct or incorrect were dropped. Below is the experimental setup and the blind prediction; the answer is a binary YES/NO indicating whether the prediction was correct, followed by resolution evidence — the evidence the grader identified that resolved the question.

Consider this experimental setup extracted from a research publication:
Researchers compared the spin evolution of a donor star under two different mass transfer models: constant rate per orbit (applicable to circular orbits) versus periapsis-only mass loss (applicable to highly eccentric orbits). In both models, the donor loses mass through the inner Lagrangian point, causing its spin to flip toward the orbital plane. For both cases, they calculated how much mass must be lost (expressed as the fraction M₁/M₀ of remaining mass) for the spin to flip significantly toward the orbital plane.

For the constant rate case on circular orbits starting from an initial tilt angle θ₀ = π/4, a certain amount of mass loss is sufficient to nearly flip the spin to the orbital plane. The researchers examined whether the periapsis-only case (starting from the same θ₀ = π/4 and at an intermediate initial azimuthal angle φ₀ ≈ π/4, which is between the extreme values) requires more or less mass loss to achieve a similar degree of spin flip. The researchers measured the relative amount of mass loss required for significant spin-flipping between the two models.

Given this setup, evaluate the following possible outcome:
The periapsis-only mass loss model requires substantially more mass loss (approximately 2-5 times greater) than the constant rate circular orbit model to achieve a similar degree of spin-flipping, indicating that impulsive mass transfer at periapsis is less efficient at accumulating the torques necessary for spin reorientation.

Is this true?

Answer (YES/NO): NO